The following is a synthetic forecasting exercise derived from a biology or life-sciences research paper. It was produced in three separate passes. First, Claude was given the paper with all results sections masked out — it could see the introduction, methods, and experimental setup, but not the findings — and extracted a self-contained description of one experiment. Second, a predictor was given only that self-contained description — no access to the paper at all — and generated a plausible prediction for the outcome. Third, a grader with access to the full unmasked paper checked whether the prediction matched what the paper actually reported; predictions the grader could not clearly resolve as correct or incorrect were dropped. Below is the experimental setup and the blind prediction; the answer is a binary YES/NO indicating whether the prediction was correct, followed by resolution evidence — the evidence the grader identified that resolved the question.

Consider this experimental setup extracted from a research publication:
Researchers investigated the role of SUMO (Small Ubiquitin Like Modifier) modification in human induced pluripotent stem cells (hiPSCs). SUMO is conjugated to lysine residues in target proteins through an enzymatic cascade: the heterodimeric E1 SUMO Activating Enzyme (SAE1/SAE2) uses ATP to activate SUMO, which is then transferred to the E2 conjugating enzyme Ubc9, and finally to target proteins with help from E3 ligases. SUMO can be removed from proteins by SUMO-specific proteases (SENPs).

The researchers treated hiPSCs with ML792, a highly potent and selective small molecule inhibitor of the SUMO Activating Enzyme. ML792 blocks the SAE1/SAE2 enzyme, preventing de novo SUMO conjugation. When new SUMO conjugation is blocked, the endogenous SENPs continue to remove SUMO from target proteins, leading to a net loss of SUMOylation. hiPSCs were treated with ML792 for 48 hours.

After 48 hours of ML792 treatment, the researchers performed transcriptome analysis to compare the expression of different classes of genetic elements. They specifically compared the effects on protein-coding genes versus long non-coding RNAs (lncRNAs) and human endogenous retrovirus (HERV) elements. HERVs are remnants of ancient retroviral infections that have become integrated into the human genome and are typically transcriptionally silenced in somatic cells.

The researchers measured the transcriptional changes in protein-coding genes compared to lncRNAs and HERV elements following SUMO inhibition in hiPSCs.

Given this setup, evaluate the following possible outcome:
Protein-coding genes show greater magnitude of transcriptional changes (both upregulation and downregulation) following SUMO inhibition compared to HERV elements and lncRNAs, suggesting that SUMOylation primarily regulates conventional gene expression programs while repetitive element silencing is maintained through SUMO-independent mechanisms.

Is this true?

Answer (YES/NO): NO